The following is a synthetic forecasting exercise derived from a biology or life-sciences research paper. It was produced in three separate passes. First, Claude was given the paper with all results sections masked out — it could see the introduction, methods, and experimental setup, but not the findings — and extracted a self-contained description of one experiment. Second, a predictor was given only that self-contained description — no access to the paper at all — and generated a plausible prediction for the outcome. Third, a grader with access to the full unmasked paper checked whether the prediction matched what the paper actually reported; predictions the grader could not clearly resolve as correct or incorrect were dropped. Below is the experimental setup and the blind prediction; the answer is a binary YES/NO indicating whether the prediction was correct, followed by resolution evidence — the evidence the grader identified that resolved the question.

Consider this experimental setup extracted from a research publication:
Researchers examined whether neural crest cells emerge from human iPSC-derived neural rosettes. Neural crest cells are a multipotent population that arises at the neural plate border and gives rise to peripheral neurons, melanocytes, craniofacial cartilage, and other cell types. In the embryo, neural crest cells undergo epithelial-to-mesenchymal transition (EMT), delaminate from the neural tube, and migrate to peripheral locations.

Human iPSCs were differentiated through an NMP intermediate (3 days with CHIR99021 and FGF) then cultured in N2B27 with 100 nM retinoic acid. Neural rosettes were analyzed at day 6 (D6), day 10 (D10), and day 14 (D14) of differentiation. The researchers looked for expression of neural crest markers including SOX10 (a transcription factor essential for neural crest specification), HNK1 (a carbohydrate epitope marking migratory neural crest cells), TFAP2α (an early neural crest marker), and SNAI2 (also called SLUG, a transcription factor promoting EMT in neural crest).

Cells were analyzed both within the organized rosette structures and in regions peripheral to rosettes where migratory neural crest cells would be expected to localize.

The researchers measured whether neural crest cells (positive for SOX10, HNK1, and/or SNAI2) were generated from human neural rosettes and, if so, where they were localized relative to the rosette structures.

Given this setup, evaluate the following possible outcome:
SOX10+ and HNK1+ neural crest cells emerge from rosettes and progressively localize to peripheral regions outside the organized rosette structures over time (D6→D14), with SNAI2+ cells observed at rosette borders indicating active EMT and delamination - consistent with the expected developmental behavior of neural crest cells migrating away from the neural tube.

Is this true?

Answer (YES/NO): YES